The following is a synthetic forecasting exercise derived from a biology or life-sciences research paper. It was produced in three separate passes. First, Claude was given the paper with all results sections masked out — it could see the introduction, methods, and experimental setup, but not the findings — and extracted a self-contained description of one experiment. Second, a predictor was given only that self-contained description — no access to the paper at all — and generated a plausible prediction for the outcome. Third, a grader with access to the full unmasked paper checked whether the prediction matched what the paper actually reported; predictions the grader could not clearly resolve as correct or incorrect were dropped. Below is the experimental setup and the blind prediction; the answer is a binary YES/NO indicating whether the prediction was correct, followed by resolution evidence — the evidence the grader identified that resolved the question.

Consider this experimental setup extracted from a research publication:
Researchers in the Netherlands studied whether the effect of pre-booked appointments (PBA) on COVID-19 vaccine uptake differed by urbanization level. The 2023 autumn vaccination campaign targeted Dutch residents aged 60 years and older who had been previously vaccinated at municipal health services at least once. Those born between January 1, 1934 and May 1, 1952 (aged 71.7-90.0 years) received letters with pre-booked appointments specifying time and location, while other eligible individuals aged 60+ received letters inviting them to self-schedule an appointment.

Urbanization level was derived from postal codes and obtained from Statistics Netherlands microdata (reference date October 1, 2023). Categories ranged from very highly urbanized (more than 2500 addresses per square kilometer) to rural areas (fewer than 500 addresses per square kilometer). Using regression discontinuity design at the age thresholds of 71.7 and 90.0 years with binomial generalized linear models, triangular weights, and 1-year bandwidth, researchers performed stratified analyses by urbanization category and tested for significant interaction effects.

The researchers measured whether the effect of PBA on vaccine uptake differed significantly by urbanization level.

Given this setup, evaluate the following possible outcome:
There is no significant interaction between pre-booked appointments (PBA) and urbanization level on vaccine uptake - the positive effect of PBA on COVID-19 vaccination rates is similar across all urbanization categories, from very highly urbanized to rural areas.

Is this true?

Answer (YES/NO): NO